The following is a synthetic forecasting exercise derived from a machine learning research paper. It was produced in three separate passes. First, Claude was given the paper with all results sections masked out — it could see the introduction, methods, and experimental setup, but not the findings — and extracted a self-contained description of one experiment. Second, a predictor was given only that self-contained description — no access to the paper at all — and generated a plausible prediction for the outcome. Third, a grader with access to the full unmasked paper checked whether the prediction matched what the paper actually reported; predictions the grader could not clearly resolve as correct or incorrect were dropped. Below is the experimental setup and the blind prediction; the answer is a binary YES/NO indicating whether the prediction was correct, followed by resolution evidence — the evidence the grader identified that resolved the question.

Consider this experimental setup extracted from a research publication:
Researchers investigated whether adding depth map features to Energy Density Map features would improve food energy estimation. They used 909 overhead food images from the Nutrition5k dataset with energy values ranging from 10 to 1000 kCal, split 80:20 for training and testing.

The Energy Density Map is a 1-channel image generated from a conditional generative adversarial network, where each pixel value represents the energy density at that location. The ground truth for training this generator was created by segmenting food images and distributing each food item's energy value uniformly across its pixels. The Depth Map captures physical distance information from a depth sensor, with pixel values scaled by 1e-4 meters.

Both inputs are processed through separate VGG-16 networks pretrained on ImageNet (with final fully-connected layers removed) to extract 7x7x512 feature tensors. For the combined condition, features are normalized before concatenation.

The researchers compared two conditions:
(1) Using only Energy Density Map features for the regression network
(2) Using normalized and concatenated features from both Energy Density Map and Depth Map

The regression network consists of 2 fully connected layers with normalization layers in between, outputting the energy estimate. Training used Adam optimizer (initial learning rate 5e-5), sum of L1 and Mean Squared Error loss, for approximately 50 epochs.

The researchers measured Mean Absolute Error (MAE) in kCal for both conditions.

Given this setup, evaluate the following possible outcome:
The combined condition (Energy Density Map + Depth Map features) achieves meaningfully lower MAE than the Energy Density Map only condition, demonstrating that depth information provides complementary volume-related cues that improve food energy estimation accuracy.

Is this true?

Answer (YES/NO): NO